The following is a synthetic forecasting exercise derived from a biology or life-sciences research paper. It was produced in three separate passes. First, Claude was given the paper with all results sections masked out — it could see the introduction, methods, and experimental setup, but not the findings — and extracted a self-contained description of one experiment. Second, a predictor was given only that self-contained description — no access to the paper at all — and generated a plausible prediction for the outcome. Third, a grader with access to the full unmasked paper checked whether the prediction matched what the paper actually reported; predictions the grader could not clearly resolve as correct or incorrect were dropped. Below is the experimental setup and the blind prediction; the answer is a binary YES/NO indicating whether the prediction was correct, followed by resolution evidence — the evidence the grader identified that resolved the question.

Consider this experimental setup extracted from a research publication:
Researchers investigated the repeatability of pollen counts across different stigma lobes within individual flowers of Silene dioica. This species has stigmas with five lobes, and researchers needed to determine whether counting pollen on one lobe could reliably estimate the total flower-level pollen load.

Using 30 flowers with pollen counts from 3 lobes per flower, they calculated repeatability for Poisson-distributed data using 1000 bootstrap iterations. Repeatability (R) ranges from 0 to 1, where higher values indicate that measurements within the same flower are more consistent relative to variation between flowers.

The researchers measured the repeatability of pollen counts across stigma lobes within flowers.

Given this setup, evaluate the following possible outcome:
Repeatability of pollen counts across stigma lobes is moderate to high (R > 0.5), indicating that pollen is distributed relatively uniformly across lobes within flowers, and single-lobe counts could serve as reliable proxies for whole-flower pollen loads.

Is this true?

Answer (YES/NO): YES